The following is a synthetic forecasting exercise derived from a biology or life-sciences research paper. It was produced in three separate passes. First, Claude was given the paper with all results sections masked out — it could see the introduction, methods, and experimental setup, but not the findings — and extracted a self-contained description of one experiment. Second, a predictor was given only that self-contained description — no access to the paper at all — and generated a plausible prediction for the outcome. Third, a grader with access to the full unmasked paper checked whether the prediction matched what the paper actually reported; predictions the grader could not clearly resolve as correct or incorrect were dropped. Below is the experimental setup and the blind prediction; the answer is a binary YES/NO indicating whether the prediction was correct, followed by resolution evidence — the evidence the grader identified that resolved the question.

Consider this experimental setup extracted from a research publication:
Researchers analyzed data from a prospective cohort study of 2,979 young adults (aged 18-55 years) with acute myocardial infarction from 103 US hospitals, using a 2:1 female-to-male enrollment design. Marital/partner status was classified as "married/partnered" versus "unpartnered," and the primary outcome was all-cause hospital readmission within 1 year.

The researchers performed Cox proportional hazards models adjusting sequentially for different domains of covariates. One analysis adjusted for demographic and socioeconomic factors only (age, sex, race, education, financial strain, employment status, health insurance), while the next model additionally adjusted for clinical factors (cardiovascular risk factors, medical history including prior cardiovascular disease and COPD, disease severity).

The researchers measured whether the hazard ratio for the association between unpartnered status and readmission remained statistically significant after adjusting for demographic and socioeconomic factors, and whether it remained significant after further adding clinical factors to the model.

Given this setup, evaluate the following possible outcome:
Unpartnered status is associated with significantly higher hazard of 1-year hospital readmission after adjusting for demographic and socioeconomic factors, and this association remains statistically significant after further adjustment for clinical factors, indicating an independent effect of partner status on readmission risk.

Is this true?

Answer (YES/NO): NO